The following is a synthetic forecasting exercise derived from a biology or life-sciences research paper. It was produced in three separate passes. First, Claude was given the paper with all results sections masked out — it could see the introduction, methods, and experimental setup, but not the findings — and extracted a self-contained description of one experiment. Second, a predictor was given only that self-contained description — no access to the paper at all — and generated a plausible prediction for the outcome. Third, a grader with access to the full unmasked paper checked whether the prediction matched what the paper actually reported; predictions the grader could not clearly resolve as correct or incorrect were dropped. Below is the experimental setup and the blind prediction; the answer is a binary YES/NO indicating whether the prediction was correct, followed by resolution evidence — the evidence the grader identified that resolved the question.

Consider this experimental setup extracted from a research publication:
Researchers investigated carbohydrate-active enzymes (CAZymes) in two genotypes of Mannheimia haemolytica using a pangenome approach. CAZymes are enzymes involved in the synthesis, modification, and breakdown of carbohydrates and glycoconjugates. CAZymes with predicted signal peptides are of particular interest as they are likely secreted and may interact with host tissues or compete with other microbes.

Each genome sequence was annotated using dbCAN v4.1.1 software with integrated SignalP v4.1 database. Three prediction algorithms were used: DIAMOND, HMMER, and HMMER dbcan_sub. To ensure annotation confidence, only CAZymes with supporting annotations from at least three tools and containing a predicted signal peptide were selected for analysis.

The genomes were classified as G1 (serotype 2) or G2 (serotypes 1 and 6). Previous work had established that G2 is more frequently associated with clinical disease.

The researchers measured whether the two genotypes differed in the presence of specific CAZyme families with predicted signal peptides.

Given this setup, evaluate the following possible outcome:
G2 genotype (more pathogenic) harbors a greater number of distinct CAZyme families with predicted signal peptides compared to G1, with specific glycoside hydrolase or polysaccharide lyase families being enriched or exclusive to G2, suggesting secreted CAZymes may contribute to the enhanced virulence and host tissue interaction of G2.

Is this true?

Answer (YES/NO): NO